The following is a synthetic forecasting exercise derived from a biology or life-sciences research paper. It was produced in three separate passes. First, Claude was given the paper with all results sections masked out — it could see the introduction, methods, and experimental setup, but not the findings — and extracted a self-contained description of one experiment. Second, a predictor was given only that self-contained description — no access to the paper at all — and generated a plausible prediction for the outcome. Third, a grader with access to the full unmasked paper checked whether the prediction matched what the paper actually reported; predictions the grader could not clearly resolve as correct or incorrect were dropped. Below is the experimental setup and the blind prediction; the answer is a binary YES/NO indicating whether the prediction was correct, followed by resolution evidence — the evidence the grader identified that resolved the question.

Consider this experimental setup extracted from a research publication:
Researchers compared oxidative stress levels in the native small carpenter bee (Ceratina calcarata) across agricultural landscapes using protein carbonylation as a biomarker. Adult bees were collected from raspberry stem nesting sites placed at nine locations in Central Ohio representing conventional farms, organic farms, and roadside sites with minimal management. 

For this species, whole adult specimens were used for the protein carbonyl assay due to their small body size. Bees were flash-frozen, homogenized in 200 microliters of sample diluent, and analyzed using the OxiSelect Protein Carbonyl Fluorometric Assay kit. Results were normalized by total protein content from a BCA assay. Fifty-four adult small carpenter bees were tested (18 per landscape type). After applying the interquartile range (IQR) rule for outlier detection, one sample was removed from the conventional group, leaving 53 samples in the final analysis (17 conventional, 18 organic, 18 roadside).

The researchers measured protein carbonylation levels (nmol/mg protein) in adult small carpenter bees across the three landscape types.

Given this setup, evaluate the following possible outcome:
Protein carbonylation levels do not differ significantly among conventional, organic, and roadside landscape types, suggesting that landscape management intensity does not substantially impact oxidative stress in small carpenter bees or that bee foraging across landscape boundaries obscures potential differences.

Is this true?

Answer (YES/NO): YES